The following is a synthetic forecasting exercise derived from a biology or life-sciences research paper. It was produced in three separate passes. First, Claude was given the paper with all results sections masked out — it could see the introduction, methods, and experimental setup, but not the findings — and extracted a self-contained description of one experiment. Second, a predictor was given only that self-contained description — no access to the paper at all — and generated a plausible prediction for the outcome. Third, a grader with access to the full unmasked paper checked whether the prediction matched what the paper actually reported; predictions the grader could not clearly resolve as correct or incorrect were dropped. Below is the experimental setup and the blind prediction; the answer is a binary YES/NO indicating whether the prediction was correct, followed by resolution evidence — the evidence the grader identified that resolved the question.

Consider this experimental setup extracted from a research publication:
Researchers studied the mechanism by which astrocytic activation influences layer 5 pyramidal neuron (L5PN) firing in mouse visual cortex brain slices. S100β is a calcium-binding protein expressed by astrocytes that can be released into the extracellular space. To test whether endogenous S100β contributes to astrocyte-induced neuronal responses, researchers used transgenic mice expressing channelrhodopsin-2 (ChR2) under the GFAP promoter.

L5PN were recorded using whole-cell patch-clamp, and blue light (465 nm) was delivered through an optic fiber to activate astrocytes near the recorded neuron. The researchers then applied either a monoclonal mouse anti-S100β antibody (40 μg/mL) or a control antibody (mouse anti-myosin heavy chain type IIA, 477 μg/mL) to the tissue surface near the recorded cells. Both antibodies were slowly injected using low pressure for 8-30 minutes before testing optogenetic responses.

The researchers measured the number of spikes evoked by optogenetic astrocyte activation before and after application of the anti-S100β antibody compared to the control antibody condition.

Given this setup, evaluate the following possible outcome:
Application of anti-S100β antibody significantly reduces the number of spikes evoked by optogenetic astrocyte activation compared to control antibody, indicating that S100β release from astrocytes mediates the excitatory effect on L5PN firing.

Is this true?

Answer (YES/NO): YES